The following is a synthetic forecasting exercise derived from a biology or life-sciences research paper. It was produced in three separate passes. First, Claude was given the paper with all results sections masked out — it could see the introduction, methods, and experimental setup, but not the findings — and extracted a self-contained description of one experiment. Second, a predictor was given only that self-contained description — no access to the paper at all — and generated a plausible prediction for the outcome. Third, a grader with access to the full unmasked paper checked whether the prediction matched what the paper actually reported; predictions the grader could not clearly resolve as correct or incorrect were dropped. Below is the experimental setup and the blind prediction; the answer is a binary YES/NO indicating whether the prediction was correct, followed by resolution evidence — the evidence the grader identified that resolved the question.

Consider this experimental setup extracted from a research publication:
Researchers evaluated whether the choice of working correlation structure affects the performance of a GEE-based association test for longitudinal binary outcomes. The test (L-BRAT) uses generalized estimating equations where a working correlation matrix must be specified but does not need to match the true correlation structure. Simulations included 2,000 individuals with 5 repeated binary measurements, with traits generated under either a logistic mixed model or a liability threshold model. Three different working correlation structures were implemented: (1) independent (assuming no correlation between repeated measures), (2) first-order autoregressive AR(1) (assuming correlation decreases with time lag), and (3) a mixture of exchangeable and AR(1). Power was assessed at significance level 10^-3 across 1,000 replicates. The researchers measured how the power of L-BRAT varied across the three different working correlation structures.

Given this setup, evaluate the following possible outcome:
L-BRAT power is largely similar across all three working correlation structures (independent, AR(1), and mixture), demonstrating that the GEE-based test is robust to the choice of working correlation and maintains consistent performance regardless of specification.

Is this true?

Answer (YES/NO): YES